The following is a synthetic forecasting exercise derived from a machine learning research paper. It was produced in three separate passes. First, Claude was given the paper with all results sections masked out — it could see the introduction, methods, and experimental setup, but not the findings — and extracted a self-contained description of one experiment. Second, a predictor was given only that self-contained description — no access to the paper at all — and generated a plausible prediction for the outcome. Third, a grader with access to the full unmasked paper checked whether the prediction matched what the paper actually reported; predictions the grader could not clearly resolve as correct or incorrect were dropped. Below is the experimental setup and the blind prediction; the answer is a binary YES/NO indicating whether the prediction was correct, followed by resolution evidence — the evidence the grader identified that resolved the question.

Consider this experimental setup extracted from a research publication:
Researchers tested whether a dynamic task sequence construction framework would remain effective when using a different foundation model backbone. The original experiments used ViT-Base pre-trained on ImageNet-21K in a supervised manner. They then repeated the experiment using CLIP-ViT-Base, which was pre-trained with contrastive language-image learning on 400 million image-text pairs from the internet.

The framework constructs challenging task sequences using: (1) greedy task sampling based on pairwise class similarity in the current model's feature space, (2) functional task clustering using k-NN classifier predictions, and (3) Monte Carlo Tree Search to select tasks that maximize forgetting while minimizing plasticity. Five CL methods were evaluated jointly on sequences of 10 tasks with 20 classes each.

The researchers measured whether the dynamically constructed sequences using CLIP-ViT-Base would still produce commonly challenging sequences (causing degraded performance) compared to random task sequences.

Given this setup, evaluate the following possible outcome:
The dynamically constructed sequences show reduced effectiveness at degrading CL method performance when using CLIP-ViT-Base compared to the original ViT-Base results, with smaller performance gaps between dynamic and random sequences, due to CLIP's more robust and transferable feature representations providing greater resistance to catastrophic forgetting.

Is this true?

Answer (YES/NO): NO